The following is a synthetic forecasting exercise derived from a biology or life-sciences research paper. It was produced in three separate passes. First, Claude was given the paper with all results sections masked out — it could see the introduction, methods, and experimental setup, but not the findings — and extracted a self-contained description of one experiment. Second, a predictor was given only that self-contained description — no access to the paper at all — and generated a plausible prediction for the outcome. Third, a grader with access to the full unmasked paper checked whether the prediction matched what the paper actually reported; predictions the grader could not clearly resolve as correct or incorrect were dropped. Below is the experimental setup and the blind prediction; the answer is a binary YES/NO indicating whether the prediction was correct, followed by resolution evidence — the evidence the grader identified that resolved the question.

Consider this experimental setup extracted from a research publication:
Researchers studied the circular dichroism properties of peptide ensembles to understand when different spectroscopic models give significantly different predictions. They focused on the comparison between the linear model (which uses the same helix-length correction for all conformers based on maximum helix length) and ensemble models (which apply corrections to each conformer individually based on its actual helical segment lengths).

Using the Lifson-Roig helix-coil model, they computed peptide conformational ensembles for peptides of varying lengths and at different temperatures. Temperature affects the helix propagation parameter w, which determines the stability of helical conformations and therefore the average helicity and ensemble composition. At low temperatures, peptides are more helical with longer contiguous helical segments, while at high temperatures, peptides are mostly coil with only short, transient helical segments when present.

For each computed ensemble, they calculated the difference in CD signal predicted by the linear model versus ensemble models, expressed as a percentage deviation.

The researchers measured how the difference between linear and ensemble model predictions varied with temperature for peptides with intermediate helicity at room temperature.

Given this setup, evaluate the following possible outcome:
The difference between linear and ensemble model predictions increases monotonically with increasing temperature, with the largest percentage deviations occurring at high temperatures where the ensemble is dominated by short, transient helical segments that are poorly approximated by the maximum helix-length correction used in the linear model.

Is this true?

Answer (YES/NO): NO